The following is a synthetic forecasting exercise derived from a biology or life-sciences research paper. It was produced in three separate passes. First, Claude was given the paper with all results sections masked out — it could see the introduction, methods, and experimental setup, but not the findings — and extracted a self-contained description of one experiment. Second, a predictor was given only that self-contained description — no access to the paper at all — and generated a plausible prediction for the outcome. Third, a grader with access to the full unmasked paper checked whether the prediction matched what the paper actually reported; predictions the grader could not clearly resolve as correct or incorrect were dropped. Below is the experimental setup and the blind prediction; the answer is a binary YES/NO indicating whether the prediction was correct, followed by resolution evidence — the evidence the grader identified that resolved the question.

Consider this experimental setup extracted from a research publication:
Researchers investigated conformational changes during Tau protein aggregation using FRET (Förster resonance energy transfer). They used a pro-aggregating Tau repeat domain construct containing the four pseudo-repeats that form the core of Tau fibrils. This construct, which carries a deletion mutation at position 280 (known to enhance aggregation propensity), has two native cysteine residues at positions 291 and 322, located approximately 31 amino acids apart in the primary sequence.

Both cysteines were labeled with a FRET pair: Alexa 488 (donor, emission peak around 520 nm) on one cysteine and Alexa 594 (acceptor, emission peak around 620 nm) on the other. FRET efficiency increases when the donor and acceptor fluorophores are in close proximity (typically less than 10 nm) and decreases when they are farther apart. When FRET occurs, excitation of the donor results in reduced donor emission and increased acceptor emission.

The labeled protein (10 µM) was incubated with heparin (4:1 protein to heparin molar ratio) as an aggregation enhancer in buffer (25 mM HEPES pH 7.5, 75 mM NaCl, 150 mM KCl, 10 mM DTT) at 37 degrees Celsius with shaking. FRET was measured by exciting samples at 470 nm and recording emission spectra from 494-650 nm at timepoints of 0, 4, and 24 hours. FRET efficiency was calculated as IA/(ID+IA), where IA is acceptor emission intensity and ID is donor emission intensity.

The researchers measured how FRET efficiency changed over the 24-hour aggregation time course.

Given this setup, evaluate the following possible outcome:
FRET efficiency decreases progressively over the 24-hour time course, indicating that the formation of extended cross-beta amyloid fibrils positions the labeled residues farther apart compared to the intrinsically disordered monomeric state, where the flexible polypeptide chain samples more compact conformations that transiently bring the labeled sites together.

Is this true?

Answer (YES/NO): NO